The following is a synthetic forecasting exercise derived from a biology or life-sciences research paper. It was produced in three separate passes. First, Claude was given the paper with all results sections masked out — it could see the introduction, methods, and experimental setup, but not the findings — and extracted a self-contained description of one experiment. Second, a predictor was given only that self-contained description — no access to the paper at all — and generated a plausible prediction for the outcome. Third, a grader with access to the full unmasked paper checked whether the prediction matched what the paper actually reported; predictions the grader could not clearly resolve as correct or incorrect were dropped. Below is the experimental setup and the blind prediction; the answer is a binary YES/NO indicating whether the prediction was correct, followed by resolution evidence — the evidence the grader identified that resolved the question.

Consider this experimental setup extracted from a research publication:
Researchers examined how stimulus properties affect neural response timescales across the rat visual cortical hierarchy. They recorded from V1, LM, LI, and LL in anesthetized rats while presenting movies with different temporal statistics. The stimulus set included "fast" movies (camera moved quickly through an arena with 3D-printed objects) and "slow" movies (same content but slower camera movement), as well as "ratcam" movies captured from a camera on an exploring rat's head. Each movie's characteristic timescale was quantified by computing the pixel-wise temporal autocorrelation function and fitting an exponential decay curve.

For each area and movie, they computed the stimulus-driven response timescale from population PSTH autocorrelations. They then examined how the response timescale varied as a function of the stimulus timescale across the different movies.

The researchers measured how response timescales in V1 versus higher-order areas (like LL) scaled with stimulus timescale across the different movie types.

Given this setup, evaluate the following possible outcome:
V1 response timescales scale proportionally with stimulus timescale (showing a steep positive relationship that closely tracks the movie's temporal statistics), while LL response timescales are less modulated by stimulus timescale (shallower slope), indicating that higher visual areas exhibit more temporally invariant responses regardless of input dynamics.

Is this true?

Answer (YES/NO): NO